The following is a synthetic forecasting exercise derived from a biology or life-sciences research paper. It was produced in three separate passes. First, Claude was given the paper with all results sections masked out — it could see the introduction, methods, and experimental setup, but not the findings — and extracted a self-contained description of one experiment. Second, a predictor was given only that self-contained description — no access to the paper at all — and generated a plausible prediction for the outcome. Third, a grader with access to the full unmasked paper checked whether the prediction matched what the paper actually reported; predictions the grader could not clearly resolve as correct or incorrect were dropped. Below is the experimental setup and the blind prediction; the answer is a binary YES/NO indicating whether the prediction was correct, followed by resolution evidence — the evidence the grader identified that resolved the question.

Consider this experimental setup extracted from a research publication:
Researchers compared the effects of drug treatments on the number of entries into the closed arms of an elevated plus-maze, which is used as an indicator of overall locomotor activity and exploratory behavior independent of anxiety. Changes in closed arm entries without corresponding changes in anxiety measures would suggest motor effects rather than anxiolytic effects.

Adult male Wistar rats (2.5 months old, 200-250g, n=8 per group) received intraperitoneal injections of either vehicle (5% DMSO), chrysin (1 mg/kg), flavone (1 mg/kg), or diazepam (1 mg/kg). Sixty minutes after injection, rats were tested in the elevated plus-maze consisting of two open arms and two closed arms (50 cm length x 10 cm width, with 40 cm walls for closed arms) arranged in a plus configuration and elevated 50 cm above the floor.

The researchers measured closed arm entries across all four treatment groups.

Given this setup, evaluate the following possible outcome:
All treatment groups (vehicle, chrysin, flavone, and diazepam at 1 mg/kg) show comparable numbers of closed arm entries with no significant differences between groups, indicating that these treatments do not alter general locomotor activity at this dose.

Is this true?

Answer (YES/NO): YES